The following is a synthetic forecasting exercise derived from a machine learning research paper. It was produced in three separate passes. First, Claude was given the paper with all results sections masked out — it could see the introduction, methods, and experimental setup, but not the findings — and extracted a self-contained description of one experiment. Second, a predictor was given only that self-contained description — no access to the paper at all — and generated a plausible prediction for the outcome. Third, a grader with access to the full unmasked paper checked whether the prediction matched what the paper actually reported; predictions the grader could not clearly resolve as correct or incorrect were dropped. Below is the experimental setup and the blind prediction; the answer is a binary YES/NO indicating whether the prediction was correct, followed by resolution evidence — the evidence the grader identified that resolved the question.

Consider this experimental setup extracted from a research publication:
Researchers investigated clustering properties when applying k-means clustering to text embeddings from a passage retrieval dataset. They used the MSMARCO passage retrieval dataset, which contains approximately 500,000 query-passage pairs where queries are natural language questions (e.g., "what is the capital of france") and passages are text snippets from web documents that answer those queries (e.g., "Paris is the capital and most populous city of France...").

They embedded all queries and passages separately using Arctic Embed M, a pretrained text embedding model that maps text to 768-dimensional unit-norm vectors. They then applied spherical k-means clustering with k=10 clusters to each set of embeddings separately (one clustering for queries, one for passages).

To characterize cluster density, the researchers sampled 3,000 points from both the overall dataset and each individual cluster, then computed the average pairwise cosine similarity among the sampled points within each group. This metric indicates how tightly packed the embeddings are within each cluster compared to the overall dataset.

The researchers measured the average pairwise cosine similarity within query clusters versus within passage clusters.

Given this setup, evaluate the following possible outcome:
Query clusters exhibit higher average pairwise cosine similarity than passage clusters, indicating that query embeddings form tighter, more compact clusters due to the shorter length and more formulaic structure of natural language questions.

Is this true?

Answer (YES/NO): YES